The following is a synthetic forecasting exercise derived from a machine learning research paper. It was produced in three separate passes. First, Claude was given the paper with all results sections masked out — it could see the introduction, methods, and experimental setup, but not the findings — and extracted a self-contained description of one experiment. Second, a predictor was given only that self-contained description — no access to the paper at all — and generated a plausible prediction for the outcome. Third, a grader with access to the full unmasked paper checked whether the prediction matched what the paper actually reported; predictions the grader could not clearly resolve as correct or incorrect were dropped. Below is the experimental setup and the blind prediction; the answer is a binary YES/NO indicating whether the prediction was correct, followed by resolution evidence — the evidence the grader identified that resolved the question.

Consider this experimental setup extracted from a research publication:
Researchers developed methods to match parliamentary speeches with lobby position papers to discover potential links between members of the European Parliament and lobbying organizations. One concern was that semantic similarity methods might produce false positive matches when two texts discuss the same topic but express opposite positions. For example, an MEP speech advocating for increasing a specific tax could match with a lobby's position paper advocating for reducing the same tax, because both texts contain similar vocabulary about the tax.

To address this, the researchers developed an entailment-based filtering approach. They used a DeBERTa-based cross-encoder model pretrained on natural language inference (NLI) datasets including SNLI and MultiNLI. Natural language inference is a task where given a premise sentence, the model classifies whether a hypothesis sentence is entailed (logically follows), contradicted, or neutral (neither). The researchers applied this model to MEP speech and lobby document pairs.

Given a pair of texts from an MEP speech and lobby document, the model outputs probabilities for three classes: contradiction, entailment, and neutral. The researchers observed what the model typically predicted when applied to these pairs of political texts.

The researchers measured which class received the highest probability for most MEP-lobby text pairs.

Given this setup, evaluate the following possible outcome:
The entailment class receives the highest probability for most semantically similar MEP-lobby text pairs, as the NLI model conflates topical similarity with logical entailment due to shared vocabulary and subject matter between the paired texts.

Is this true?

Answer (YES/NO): NO